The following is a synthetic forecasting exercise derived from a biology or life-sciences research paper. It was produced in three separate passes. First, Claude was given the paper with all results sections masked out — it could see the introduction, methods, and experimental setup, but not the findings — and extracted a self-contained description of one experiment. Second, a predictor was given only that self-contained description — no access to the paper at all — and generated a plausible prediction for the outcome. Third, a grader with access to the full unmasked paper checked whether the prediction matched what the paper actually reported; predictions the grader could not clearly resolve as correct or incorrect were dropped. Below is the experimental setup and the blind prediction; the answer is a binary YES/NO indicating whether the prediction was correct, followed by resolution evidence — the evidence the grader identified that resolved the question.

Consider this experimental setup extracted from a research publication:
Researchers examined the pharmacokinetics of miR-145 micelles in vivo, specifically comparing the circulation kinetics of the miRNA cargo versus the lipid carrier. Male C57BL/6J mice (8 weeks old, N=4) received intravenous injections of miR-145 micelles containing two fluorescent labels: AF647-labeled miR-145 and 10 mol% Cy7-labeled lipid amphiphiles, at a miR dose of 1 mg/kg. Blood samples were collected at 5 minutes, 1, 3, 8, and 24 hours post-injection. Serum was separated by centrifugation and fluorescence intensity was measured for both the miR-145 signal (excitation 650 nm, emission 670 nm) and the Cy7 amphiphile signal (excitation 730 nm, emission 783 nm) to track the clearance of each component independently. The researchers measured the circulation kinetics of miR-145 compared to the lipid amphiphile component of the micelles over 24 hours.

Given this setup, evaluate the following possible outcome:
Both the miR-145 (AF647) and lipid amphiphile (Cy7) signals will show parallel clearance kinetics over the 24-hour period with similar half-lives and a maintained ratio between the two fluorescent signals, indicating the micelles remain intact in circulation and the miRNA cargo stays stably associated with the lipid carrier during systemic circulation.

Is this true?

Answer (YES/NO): YES